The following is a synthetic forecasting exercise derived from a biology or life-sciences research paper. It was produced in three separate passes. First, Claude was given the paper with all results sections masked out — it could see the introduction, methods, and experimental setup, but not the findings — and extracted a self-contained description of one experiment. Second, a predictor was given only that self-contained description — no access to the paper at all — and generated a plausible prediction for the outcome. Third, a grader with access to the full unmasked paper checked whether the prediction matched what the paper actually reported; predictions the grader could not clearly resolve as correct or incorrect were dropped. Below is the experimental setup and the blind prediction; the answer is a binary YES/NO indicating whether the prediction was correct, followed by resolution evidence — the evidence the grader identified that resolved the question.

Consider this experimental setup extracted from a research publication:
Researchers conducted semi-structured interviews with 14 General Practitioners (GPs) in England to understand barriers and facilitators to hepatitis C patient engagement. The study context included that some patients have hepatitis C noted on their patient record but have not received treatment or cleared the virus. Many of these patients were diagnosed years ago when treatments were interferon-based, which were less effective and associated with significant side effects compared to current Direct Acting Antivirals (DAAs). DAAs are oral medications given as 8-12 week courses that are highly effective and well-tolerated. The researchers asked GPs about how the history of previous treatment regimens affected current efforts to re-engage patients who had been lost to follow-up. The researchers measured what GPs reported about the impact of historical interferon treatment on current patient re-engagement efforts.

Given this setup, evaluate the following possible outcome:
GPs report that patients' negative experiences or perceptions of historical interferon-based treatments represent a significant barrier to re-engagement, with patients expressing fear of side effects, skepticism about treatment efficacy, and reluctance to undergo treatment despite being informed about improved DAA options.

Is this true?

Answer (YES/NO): NO